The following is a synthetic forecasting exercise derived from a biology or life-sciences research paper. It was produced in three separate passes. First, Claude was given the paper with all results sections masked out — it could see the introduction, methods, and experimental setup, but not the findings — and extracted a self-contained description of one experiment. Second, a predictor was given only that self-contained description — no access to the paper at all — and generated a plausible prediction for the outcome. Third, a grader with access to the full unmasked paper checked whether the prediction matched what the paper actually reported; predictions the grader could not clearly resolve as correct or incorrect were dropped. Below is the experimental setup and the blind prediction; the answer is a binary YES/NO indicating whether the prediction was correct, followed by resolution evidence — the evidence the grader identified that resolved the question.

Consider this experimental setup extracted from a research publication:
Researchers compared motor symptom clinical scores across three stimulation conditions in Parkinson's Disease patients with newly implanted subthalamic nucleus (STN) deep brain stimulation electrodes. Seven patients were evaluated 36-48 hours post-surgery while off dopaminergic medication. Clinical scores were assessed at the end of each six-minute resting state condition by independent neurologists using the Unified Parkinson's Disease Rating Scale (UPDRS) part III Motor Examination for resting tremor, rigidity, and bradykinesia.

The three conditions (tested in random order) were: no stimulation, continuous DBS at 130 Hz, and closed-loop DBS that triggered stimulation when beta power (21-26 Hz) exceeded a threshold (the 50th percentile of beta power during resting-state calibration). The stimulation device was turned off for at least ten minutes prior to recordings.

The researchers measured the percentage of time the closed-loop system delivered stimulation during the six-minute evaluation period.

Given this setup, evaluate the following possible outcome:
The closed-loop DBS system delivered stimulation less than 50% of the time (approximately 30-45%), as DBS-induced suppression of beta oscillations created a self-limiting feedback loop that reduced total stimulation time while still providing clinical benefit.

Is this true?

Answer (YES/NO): YES